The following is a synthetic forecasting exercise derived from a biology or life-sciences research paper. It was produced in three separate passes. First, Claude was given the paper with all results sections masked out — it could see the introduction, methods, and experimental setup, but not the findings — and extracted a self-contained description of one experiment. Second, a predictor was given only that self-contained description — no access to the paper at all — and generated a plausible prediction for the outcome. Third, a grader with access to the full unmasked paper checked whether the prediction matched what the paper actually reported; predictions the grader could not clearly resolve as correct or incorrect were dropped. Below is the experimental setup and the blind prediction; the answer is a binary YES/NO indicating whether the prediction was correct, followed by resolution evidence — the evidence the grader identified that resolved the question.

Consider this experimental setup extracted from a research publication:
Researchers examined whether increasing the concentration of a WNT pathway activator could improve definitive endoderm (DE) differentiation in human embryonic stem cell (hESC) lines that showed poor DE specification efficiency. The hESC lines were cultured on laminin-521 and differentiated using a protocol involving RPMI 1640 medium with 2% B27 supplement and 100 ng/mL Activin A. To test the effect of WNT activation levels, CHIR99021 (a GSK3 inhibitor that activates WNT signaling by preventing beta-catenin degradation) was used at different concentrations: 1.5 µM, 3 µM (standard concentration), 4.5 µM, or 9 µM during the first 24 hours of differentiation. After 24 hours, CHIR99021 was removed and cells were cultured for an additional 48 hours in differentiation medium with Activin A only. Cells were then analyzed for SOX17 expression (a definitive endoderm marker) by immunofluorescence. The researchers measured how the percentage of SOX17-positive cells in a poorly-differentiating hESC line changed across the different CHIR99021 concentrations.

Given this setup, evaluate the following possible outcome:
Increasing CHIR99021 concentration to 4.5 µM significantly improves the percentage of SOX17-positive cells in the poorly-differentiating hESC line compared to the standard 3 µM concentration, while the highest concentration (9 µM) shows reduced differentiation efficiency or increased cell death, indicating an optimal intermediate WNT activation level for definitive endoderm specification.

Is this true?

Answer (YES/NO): NO